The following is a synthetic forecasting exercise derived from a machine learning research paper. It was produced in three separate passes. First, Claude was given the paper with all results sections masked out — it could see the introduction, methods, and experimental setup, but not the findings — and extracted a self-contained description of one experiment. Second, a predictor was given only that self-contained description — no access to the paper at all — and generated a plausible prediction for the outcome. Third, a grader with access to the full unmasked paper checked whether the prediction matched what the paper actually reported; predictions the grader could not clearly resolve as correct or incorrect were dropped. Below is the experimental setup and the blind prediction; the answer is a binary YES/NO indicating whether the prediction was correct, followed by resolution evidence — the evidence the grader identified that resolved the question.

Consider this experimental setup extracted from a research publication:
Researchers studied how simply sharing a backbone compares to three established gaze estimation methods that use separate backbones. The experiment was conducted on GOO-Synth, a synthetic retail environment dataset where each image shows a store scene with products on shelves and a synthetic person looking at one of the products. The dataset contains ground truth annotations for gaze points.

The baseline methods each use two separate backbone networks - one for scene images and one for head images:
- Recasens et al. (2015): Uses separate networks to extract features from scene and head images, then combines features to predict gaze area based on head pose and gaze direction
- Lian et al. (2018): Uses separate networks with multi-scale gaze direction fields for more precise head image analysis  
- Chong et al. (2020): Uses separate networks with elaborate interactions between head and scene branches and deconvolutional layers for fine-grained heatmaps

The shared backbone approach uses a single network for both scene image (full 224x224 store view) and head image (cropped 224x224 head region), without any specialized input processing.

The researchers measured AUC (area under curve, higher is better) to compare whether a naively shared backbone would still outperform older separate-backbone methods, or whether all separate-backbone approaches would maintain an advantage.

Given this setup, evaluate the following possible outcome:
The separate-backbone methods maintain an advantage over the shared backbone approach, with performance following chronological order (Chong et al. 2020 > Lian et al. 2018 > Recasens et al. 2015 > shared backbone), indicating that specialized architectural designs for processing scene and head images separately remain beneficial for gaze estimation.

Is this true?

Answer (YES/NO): NO